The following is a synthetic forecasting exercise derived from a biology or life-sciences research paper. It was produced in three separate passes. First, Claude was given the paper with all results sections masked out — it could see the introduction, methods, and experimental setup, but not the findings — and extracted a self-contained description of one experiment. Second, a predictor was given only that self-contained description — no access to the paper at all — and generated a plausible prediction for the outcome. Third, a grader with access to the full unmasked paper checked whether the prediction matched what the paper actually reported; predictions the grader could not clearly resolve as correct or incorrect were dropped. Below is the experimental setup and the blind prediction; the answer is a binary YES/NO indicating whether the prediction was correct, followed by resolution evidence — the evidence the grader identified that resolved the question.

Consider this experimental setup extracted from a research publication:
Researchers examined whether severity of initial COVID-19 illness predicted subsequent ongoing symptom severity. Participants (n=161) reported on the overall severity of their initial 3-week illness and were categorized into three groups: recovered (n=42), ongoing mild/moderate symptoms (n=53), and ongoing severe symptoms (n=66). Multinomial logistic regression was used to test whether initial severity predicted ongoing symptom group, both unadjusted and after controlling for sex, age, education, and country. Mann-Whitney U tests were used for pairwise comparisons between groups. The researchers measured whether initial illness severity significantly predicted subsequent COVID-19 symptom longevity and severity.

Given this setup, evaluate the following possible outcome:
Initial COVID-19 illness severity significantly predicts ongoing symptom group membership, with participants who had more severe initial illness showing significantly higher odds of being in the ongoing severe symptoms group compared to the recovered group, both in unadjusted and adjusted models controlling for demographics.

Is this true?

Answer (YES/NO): YES